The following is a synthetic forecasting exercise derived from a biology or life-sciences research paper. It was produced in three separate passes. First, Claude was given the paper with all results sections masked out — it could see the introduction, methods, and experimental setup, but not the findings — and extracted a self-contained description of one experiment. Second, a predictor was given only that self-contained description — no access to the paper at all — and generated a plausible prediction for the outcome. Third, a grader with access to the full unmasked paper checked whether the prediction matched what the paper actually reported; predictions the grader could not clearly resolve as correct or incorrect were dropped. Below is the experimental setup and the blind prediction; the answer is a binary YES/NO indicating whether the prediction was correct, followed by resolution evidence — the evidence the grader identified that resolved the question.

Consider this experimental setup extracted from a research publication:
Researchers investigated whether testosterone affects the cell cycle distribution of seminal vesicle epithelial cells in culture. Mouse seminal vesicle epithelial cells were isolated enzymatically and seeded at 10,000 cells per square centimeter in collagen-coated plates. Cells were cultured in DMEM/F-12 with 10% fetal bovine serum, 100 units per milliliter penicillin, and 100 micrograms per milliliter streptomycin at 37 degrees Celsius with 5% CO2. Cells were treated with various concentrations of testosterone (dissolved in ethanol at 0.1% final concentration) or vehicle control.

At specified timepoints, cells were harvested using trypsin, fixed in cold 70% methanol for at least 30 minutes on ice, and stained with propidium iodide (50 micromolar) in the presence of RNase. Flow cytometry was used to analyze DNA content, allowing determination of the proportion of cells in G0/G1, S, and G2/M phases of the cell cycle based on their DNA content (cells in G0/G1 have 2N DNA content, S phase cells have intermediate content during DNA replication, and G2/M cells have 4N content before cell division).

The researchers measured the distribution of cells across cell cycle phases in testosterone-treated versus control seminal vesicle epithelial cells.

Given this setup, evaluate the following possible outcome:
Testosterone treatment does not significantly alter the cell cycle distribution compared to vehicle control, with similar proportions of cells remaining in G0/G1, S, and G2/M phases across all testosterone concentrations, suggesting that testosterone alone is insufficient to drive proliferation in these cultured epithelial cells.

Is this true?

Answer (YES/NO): NO